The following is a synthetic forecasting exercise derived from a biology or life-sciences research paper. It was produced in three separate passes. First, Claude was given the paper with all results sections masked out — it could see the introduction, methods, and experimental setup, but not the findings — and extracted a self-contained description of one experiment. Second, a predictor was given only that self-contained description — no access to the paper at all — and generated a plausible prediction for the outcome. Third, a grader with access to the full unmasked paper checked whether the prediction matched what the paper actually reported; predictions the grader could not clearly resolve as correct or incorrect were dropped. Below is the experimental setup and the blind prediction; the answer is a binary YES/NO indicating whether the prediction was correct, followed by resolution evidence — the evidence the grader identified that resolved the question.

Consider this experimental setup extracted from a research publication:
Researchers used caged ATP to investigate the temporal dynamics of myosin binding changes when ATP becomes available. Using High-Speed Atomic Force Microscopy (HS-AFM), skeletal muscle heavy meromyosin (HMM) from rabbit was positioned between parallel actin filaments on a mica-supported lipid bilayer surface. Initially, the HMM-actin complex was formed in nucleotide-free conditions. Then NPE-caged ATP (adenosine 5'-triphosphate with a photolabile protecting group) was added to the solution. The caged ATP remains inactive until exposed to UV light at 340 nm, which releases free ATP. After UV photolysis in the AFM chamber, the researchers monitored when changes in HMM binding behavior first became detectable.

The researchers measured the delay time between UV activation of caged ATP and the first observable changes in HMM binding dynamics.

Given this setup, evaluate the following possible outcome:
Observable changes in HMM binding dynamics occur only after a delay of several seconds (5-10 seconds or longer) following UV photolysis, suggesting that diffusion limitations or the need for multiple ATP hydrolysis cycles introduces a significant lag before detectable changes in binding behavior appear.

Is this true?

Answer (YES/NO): YES